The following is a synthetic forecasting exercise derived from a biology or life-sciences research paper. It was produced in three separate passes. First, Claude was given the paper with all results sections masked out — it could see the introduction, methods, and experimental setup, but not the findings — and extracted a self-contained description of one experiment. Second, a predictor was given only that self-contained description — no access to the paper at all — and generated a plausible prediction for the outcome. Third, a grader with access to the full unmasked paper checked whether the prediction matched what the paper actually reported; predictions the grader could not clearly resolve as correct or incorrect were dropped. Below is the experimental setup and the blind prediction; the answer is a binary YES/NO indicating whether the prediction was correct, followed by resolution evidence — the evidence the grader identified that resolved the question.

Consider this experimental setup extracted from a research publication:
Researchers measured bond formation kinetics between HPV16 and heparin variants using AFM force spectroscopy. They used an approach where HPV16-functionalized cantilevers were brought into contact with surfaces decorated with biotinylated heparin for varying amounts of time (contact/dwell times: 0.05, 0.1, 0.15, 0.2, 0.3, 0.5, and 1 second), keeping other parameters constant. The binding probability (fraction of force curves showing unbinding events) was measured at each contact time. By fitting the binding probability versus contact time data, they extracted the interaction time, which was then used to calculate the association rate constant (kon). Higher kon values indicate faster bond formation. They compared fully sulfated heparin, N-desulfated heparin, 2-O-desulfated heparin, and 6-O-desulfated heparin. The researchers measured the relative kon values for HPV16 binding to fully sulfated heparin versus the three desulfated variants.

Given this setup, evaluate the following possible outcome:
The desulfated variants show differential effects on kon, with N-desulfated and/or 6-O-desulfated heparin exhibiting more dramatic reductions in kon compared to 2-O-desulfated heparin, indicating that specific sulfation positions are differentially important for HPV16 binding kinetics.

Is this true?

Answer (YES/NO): NO